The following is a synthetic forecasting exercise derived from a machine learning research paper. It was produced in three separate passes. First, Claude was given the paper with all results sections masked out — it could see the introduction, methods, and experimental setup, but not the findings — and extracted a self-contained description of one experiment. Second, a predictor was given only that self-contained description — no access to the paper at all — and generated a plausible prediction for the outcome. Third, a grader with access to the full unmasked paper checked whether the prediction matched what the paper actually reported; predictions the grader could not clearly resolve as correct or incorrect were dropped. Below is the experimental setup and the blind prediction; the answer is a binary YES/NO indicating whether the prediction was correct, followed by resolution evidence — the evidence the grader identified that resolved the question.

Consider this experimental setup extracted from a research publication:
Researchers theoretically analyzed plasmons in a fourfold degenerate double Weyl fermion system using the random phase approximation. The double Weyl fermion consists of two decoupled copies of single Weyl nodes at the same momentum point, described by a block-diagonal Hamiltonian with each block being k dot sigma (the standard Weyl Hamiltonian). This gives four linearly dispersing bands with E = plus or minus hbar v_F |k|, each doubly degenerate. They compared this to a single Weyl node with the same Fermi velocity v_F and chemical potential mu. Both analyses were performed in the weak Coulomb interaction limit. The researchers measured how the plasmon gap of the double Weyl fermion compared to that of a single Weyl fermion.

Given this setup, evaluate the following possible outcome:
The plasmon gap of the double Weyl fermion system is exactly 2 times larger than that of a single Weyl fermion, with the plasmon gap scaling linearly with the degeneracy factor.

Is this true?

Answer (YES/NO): NO